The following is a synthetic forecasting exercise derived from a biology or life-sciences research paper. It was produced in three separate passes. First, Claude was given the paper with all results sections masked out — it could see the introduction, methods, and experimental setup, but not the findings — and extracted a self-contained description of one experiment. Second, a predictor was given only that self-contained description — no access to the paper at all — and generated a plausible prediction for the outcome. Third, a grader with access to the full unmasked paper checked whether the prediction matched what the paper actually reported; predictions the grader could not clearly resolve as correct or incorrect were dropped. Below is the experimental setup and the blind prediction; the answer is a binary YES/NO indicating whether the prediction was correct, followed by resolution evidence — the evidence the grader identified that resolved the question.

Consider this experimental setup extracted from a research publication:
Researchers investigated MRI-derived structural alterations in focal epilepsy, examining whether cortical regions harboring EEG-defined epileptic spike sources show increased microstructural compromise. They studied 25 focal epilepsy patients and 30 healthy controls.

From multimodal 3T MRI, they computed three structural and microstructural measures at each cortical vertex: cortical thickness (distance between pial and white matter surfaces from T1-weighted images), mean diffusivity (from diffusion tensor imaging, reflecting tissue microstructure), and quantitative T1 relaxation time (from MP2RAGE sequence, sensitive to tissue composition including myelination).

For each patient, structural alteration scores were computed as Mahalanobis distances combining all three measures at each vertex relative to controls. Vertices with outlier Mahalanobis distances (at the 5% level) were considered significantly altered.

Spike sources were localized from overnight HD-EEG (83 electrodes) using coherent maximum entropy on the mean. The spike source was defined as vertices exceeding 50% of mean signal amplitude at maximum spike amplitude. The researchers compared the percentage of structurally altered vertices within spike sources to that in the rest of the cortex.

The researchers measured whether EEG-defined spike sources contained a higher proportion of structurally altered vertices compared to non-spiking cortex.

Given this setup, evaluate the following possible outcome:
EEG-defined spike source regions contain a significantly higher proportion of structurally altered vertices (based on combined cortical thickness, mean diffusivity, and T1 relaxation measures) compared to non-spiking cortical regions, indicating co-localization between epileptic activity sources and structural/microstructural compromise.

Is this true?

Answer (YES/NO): YES